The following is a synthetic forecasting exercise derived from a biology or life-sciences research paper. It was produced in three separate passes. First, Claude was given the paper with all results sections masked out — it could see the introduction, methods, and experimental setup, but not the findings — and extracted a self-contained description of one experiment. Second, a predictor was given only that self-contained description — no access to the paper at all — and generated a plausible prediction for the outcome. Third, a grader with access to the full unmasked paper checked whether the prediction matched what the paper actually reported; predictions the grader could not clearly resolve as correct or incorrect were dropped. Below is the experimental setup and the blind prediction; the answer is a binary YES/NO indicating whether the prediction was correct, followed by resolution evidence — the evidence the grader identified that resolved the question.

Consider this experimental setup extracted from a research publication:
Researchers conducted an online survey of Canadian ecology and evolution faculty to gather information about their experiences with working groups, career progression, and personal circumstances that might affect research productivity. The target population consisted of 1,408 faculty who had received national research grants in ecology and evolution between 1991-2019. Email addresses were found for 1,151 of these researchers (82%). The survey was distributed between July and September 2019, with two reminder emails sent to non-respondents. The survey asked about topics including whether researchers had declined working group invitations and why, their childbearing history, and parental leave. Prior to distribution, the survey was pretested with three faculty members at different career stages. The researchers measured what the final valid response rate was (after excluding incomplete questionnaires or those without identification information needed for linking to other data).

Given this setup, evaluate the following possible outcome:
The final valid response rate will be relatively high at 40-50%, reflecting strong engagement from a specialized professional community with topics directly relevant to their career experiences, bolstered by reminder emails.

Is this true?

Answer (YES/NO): NO